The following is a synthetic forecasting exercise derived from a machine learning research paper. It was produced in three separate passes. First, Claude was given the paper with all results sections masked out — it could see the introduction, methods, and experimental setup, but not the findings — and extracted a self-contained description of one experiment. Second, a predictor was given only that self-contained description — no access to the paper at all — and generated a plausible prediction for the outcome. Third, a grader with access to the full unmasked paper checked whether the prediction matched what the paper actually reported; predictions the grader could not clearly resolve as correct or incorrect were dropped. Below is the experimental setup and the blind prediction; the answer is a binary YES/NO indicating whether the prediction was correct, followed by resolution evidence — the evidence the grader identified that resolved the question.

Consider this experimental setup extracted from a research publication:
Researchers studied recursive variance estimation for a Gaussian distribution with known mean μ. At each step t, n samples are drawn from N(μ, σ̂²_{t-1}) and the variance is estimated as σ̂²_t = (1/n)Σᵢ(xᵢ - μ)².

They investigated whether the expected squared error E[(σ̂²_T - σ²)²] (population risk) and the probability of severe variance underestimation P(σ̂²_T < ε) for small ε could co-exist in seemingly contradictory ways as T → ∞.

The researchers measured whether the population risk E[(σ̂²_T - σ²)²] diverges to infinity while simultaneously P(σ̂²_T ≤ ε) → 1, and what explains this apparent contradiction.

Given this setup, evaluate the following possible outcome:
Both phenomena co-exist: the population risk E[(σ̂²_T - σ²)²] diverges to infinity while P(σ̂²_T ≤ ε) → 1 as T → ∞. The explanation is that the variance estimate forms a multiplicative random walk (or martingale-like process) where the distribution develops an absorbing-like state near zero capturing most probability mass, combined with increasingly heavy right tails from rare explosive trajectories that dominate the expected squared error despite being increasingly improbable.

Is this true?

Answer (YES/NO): YES